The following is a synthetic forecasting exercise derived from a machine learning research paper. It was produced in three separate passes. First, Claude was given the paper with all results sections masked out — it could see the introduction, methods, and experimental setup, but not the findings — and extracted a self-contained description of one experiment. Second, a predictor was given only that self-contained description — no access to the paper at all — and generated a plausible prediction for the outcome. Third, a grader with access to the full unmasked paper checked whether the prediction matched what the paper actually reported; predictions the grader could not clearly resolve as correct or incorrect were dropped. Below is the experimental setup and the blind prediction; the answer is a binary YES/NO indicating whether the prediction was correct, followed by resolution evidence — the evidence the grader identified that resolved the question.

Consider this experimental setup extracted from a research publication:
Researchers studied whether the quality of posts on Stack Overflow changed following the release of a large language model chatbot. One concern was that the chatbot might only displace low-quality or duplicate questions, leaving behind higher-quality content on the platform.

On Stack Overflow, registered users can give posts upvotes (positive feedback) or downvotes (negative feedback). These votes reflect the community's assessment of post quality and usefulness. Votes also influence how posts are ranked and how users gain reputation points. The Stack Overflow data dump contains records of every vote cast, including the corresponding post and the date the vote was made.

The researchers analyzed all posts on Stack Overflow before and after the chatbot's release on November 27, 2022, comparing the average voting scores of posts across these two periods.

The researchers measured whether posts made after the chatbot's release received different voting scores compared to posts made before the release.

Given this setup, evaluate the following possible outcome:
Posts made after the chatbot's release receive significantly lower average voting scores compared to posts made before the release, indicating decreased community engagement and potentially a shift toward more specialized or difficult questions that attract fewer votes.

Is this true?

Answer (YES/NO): NO